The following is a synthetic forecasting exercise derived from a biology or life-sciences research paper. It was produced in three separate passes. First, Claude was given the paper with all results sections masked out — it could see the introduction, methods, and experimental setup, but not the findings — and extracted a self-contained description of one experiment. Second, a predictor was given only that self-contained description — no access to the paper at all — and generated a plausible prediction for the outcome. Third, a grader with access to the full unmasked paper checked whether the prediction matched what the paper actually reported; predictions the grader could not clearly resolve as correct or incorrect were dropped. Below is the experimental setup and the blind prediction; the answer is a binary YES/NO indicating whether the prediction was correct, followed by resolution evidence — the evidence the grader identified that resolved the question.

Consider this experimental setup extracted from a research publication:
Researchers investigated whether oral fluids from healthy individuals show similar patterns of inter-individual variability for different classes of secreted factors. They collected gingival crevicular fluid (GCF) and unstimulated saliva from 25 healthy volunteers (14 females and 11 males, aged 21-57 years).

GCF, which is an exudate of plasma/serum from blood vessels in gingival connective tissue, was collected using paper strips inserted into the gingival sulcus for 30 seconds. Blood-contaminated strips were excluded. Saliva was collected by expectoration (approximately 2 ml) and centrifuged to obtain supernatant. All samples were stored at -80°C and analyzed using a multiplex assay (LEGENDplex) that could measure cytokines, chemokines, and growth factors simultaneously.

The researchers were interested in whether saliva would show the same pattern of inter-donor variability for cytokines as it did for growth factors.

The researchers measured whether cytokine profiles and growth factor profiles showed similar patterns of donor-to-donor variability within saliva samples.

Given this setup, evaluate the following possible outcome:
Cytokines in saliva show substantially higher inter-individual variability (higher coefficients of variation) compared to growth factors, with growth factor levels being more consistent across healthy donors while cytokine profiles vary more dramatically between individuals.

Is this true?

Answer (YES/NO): NO